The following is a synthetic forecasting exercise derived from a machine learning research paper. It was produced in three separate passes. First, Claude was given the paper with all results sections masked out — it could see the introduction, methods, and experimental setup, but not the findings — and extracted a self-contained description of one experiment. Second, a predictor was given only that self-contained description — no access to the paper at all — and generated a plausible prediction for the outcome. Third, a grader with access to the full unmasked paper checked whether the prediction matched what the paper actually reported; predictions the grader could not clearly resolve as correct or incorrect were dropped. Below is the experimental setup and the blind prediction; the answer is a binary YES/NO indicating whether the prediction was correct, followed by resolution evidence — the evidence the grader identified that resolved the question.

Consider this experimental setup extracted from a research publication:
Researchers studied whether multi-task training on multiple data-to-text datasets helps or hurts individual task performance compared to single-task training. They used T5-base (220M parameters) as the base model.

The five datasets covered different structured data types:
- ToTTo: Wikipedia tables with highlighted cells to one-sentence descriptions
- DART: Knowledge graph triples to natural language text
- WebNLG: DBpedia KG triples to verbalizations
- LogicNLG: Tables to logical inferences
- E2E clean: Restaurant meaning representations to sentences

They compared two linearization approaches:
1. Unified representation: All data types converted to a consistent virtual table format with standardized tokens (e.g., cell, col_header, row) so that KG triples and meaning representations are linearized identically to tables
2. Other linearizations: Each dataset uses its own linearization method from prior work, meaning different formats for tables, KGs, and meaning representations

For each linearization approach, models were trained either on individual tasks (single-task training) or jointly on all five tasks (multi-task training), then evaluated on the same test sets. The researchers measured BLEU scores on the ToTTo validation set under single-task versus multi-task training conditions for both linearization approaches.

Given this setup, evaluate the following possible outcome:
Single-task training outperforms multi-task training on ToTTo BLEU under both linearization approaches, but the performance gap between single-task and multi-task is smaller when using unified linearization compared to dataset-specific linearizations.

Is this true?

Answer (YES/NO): NO